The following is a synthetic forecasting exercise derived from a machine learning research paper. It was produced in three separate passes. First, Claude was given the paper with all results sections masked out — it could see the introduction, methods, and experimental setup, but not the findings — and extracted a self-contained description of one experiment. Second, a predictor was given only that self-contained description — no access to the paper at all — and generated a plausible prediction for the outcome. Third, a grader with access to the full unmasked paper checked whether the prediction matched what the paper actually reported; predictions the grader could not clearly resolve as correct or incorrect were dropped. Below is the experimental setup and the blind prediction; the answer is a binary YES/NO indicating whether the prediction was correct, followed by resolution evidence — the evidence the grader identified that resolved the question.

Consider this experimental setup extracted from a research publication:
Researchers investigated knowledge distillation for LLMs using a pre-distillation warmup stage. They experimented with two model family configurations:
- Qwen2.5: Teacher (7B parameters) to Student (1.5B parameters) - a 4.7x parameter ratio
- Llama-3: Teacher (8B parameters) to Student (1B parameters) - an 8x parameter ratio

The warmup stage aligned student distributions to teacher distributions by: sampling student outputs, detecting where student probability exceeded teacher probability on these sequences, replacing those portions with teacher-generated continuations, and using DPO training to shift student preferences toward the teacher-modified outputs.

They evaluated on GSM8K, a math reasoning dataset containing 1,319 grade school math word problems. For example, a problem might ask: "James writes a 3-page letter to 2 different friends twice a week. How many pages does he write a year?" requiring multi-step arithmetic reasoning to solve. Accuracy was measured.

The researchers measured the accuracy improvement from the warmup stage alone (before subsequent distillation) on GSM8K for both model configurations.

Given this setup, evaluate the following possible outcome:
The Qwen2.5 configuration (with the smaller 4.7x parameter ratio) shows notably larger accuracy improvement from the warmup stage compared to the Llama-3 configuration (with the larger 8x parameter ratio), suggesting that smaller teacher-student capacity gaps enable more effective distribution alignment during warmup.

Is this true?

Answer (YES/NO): NO